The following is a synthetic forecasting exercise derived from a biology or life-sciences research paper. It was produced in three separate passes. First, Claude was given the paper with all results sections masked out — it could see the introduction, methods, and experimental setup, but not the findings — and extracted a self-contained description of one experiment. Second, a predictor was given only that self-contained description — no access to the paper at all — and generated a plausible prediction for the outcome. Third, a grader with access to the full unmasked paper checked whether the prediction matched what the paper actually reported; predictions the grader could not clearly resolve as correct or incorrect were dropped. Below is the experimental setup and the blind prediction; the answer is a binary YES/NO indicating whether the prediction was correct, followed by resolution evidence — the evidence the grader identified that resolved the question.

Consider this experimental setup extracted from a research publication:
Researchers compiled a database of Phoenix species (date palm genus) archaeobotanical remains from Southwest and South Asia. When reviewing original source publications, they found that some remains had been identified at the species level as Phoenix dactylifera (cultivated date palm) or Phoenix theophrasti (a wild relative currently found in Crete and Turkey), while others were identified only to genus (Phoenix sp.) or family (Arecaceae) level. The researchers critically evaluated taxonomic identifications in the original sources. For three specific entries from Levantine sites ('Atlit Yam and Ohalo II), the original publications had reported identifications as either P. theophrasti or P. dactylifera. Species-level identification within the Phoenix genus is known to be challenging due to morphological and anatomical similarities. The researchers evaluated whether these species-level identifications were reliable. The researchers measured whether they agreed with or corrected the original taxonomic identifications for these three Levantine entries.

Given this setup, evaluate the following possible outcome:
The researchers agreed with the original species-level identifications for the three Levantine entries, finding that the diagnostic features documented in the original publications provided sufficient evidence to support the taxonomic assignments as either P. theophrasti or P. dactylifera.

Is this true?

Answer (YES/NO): NO